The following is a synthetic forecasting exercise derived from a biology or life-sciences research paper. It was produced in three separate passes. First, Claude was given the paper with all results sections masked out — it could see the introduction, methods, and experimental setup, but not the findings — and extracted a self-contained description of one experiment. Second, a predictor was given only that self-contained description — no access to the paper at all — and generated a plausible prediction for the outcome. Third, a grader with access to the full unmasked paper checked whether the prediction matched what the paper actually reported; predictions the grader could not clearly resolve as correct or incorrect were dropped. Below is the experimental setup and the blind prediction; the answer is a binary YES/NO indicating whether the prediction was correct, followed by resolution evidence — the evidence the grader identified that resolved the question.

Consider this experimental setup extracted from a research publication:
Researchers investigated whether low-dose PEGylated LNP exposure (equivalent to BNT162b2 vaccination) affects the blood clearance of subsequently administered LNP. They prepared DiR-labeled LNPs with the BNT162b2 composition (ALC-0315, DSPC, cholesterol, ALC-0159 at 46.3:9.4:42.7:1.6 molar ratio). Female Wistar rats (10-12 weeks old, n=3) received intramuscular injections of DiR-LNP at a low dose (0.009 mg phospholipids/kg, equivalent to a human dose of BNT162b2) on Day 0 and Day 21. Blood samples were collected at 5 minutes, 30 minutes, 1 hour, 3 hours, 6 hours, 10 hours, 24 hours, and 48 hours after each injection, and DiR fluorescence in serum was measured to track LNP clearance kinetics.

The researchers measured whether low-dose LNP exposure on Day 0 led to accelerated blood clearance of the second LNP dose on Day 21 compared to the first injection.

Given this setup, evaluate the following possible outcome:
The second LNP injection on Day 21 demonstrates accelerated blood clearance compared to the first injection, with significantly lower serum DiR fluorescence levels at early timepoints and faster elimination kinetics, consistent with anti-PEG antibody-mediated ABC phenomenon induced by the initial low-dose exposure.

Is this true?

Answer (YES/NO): NO